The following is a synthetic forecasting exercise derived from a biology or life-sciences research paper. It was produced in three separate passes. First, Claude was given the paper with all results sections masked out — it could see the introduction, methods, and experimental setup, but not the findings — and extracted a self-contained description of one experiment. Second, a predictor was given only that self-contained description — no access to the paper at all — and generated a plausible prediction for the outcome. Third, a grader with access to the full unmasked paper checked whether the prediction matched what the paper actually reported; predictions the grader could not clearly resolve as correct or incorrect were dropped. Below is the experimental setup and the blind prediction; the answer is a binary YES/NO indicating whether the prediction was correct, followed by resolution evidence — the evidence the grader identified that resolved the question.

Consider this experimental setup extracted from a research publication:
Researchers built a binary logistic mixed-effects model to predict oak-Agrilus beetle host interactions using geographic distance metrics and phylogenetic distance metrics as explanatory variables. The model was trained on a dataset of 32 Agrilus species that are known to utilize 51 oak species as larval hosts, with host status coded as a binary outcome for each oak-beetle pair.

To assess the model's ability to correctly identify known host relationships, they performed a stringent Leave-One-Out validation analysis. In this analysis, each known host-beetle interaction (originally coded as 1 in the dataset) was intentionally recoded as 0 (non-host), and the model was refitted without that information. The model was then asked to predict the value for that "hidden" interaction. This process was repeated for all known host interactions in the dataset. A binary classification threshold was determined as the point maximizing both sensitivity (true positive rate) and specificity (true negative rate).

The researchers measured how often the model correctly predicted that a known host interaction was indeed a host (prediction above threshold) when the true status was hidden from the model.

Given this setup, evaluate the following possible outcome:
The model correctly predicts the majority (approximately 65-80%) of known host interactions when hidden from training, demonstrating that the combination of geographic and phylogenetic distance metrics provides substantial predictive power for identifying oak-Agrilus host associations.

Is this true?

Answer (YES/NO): NO